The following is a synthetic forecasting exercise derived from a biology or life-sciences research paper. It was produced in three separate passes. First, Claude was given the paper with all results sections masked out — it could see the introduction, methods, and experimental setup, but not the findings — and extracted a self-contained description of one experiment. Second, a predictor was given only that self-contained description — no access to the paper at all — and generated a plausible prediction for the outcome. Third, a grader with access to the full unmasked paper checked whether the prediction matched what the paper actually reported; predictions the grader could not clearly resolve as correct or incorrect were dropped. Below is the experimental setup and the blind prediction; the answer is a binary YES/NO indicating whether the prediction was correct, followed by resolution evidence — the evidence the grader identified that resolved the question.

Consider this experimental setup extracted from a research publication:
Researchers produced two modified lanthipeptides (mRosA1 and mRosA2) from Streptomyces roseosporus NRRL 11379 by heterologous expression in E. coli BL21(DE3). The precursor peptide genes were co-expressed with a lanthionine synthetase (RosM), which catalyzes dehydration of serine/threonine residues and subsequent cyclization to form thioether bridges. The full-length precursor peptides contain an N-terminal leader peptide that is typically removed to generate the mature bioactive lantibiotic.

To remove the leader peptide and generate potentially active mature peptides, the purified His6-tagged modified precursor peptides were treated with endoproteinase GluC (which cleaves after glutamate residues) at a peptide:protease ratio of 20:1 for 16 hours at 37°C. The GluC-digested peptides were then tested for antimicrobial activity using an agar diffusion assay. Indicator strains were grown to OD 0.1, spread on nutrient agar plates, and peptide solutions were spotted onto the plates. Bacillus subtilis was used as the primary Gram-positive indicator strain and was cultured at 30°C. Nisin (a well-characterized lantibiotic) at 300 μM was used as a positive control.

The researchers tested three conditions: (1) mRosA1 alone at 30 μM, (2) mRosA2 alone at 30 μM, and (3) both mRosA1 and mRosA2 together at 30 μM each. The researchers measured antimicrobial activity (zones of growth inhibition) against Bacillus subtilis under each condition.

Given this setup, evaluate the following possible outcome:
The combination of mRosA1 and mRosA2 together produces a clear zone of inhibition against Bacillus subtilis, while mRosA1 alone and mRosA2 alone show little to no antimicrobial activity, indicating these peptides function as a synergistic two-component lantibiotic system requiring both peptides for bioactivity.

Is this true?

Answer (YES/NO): NO